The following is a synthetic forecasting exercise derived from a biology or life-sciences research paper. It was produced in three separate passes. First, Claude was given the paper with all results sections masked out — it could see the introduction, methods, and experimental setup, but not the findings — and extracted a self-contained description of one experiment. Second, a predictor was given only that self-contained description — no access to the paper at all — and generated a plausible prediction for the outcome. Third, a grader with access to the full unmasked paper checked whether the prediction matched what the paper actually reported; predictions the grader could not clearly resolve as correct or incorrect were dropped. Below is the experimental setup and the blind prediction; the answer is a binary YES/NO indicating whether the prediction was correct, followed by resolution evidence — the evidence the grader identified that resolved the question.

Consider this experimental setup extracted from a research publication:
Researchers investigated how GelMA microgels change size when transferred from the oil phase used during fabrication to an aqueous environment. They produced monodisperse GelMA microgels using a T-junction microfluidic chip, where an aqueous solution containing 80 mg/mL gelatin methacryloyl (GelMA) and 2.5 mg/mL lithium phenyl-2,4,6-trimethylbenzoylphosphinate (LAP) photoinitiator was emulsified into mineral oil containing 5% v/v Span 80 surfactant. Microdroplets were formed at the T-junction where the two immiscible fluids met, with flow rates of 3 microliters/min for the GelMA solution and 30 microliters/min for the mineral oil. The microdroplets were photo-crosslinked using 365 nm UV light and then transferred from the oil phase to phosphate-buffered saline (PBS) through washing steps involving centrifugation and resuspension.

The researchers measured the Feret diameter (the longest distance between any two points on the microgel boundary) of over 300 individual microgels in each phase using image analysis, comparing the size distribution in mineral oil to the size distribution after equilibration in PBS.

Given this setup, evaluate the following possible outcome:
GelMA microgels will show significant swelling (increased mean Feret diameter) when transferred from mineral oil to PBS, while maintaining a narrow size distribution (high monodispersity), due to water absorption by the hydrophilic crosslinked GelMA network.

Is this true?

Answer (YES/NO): YES